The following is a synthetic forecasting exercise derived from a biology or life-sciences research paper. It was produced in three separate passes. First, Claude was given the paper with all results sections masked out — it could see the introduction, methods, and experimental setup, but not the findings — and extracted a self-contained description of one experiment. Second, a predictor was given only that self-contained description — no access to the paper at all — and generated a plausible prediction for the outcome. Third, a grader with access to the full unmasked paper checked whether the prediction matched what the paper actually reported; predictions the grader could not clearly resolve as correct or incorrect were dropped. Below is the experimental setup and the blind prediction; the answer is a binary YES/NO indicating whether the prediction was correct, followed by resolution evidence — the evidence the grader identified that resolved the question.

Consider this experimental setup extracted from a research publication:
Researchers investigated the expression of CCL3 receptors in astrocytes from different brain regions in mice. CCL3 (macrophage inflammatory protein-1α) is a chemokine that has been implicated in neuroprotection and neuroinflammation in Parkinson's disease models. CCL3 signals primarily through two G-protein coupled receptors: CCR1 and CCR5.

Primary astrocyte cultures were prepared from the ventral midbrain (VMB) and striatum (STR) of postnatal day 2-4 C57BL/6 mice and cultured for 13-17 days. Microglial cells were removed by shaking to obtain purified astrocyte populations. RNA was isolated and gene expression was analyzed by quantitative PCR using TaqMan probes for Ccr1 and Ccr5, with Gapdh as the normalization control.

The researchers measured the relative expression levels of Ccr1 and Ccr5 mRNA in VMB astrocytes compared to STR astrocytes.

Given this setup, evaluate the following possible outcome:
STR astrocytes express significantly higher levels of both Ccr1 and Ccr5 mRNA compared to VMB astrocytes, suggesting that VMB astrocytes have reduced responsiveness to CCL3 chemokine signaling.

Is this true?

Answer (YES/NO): NO